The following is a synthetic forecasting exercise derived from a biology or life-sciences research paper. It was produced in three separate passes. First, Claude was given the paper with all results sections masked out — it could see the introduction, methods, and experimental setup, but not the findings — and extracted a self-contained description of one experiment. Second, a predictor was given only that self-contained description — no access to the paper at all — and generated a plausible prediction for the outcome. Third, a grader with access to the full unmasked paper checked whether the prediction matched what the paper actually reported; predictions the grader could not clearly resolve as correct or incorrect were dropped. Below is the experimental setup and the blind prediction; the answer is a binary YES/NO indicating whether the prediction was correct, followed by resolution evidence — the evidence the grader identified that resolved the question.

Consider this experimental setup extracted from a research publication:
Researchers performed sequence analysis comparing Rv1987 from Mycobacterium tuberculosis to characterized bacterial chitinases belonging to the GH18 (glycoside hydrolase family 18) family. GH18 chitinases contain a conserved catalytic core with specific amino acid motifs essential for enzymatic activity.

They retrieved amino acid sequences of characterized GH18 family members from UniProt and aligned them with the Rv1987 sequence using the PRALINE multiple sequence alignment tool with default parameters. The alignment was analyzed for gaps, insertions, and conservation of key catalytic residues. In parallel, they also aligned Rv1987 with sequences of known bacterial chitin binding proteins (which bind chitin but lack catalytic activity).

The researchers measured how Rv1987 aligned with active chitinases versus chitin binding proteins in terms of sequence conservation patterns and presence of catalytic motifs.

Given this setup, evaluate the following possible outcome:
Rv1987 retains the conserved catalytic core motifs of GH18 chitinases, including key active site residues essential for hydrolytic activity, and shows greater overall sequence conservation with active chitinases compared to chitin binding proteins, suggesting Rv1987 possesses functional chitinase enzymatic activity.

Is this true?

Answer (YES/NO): NO